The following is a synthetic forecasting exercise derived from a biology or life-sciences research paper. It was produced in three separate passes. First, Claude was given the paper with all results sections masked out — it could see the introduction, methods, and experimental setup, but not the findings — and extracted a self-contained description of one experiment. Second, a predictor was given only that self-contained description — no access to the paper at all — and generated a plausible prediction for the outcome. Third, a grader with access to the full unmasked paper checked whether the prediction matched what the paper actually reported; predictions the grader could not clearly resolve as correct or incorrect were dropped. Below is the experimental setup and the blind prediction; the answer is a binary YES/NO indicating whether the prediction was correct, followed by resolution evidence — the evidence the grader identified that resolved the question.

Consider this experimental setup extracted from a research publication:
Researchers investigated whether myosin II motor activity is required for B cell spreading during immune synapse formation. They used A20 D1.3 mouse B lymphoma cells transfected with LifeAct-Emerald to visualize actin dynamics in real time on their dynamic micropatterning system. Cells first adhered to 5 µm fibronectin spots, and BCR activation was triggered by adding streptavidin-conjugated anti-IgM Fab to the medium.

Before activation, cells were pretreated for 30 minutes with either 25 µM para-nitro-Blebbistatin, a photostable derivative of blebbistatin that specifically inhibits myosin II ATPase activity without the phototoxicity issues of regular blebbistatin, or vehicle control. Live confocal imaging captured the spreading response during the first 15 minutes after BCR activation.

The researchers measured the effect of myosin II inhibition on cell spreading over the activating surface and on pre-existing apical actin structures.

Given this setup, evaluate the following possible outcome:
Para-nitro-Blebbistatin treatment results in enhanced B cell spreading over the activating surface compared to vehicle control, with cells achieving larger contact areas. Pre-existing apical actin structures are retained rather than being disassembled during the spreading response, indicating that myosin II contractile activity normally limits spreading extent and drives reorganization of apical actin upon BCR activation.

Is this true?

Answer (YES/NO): NO